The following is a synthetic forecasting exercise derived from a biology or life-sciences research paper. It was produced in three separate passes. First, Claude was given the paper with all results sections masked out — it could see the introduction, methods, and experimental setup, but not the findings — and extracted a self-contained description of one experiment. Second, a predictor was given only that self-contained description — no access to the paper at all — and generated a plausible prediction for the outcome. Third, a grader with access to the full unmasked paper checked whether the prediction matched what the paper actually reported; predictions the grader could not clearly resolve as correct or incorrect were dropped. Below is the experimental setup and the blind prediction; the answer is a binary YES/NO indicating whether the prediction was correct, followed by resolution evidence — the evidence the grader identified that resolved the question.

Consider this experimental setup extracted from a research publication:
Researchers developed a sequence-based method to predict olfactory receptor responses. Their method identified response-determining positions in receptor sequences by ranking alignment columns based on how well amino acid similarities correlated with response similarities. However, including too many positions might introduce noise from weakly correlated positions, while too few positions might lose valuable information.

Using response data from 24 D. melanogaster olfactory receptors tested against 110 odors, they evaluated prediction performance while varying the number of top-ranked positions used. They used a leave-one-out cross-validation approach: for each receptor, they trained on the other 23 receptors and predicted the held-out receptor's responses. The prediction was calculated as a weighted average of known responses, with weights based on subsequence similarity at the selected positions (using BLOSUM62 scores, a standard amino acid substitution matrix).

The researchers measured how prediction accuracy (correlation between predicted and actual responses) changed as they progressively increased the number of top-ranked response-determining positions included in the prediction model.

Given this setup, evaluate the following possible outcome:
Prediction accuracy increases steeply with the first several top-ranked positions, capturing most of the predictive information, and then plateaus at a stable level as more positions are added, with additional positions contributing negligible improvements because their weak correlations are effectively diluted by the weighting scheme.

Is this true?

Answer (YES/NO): NO